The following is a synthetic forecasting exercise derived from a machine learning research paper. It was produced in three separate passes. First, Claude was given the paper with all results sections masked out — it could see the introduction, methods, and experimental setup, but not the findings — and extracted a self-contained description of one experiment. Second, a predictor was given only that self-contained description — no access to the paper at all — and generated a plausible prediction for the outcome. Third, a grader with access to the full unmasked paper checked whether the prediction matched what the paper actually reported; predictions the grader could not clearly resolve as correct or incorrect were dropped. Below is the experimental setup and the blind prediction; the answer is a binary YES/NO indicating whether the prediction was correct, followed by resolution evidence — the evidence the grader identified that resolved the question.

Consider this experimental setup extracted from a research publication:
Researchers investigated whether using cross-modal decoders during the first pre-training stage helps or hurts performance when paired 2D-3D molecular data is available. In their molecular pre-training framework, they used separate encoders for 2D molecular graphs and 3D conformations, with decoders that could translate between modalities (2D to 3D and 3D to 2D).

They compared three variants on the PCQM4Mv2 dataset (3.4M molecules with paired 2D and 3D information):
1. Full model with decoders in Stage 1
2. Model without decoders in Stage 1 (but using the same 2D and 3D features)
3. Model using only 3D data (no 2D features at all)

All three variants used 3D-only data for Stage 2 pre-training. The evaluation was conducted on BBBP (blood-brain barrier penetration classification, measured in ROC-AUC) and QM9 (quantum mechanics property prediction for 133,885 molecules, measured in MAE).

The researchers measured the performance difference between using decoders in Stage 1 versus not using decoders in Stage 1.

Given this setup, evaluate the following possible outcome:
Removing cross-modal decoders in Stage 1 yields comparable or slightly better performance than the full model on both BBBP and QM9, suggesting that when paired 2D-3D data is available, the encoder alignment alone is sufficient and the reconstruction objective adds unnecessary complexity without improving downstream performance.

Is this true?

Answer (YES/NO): YES